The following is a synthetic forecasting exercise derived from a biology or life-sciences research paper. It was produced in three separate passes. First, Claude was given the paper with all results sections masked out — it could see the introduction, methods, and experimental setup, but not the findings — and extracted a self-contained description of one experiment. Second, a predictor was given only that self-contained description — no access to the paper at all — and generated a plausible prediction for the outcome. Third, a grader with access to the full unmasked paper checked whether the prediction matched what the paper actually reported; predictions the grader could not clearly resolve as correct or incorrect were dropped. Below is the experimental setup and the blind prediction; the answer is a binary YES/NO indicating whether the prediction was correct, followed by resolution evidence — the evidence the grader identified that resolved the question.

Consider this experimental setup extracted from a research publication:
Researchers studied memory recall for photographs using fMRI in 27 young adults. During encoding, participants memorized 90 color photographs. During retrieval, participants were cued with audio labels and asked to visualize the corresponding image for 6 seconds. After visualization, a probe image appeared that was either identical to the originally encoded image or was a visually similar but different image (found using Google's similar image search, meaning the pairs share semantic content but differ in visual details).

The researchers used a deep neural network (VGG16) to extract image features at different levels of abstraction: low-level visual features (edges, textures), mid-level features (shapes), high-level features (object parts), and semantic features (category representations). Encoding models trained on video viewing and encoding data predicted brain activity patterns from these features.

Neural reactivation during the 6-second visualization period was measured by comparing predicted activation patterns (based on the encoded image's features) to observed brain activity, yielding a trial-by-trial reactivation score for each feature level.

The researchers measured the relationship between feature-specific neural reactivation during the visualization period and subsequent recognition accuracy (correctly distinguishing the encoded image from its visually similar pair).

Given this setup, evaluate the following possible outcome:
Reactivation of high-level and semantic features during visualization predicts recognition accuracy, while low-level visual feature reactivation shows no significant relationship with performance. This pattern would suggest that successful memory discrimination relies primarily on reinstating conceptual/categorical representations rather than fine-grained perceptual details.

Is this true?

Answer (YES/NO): NO